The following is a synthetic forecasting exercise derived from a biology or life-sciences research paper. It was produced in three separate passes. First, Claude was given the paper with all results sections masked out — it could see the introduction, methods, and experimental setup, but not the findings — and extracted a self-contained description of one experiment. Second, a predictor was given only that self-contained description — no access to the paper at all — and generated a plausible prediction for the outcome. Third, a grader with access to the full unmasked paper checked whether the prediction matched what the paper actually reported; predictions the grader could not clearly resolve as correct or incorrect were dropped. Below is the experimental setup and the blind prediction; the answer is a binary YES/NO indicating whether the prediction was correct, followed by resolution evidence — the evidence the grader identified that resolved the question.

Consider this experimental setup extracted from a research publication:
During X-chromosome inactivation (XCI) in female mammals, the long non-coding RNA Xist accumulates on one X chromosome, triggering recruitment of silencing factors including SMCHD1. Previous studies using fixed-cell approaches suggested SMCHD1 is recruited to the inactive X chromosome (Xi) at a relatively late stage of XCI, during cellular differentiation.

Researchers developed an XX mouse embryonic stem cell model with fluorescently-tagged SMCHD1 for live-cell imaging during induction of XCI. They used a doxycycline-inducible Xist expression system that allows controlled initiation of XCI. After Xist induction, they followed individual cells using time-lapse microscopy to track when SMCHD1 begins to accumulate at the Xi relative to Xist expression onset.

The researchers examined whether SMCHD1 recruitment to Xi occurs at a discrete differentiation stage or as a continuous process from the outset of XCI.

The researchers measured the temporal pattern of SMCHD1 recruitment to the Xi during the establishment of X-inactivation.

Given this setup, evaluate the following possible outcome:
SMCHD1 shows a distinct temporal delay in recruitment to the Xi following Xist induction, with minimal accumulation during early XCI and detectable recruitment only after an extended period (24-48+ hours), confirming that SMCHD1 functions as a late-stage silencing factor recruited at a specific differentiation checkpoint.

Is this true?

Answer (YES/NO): NO